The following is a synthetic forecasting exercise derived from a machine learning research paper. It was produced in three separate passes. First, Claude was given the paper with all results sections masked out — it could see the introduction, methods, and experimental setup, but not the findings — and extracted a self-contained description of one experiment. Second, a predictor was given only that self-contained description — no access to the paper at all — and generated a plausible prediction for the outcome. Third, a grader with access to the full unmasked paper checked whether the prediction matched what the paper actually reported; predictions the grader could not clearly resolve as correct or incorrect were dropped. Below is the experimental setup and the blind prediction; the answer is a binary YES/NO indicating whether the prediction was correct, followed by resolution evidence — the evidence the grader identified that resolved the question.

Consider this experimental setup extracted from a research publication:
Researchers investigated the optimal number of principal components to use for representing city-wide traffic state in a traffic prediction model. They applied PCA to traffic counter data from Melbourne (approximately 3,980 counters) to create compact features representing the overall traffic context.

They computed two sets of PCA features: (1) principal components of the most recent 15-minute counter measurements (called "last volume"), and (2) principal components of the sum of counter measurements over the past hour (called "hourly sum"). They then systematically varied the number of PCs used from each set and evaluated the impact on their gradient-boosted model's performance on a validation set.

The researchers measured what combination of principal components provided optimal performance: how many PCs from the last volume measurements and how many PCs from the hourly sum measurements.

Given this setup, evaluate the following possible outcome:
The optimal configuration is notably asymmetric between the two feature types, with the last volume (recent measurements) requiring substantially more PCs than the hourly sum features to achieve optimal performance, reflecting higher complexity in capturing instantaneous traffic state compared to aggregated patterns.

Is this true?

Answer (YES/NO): NO